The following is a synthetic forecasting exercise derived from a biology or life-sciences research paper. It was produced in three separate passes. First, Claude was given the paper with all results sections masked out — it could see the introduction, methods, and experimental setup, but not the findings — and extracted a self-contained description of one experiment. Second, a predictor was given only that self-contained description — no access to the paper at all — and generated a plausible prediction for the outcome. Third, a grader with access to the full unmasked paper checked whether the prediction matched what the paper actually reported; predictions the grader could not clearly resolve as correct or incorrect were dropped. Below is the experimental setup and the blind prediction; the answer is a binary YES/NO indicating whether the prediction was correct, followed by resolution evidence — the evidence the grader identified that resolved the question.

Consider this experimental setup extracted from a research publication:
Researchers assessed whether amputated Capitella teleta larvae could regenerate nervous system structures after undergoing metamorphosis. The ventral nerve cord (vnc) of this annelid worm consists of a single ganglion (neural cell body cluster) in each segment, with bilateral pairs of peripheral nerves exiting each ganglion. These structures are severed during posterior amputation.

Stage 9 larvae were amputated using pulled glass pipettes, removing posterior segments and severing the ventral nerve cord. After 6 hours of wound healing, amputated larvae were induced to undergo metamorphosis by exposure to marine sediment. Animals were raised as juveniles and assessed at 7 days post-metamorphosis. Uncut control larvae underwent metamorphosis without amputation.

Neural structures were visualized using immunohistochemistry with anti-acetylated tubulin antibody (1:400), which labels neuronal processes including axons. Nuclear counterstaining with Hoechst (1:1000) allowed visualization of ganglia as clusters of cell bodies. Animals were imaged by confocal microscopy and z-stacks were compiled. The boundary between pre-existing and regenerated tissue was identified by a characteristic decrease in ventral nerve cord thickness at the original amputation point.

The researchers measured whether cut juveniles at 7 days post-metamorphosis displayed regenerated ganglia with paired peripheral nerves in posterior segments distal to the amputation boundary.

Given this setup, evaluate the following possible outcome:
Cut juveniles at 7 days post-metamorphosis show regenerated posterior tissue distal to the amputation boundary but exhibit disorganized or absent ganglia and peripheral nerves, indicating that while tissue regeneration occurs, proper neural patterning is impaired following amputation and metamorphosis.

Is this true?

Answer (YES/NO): NO